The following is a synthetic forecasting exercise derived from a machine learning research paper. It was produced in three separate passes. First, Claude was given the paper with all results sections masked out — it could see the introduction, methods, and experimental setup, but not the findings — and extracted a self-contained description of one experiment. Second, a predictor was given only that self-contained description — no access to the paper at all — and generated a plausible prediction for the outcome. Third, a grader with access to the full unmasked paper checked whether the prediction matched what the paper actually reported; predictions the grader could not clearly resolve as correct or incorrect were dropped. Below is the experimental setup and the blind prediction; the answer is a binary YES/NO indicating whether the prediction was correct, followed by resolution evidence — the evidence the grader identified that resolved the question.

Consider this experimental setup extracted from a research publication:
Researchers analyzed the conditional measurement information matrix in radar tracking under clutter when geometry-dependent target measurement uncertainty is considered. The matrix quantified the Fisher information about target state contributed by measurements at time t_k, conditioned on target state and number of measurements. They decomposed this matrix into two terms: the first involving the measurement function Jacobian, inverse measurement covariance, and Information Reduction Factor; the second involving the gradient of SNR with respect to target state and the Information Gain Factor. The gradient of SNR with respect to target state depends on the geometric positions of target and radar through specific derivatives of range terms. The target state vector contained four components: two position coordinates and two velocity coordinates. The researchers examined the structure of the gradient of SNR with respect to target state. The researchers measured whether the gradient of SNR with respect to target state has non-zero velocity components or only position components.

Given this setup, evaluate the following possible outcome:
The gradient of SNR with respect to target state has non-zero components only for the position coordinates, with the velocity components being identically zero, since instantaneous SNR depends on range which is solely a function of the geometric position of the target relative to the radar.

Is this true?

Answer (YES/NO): YES